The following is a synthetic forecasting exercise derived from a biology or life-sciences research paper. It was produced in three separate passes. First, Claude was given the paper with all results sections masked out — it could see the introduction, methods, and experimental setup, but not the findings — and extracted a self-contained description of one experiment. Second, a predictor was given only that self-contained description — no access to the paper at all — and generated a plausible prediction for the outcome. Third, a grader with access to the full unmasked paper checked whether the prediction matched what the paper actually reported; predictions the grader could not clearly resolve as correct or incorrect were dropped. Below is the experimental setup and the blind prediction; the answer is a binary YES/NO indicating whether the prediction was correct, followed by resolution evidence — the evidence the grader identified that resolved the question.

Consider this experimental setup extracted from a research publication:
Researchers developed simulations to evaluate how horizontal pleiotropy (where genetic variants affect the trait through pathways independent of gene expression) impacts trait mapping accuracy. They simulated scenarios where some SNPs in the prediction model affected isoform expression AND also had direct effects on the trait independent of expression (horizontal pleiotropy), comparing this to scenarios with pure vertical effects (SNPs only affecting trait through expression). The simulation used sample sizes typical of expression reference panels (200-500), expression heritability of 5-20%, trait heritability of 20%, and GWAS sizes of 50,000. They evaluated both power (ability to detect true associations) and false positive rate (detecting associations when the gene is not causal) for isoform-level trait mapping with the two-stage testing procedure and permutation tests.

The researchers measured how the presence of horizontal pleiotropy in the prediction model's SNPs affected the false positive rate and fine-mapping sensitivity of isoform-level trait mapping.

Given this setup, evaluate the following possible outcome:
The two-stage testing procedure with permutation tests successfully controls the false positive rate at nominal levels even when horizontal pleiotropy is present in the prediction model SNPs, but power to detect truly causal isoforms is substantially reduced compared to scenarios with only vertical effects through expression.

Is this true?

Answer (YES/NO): NO